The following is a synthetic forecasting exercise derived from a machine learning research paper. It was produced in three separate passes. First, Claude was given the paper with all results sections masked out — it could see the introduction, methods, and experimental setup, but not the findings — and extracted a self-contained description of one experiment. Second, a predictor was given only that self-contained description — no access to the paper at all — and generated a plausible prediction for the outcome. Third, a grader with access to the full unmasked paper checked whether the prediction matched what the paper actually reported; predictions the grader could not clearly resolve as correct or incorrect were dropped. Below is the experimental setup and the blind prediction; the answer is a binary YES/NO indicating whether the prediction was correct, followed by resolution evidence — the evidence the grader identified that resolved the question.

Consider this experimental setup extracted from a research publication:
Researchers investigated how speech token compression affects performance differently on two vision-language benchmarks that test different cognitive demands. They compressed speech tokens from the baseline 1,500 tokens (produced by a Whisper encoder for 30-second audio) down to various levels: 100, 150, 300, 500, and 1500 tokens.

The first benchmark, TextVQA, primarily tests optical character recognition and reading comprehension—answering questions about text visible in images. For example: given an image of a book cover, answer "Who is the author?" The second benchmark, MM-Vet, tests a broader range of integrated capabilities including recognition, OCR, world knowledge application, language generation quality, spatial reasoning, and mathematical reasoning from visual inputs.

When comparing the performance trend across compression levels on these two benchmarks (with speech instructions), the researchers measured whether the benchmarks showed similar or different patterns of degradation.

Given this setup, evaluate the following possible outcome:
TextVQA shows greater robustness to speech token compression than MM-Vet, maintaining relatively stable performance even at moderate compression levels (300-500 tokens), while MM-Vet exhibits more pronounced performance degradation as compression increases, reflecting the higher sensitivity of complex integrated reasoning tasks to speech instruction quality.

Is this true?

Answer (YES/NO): YES